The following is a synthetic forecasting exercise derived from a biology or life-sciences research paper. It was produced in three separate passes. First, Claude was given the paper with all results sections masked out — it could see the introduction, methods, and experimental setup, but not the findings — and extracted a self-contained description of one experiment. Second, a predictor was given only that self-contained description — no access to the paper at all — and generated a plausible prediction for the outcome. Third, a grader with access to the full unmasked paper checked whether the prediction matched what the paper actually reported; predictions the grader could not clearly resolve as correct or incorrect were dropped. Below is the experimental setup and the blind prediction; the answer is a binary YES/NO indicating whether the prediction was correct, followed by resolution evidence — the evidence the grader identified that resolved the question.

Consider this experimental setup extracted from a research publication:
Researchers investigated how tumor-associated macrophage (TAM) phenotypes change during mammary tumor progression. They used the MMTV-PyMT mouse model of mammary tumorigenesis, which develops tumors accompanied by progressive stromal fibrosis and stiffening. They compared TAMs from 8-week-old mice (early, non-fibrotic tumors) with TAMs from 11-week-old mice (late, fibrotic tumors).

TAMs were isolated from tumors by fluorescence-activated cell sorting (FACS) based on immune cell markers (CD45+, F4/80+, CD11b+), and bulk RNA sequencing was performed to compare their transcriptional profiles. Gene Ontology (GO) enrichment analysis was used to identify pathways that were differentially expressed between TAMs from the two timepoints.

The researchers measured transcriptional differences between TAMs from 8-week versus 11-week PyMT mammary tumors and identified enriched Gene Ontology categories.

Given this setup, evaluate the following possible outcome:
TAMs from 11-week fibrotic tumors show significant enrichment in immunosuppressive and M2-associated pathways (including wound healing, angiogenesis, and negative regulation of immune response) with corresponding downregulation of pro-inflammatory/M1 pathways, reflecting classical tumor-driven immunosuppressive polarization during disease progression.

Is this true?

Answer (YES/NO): NO